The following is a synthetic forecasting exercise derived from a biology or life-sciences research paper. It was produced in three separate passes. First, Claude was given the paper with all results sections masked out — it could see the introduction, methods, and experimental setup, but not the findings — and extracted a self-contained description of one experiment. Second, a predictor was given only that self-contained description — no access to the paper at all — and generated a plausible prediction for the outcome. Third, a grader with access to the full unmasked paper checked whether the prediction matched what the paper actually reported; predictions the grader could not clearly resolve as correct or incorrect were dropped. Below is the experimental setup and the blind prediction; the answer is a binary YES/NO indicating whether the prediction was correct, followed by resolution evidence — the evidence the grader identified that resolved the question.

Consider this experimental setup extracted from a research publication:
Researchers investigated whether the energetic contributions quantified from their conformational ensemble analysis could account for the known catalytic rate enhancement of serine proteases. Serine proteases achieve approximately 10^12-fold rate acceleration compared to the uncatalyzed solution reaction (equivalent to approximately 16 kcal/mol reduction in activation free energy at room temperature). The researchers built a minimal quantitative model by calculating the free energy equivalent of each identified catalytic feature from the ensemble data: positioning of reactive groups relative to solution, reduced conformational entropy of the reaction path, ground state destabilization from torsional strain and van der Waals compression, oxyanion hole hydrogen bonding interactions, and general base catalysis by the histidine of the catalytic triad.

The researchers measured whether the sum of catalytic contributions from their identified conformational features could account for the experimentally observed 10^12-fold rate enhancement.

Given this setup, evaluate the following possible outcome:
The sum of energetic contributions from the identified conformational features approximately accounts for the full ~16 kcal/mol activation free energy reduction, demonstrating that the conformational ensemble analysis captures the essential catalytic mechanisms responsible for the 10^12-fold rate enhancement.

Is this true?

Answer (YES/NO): YES